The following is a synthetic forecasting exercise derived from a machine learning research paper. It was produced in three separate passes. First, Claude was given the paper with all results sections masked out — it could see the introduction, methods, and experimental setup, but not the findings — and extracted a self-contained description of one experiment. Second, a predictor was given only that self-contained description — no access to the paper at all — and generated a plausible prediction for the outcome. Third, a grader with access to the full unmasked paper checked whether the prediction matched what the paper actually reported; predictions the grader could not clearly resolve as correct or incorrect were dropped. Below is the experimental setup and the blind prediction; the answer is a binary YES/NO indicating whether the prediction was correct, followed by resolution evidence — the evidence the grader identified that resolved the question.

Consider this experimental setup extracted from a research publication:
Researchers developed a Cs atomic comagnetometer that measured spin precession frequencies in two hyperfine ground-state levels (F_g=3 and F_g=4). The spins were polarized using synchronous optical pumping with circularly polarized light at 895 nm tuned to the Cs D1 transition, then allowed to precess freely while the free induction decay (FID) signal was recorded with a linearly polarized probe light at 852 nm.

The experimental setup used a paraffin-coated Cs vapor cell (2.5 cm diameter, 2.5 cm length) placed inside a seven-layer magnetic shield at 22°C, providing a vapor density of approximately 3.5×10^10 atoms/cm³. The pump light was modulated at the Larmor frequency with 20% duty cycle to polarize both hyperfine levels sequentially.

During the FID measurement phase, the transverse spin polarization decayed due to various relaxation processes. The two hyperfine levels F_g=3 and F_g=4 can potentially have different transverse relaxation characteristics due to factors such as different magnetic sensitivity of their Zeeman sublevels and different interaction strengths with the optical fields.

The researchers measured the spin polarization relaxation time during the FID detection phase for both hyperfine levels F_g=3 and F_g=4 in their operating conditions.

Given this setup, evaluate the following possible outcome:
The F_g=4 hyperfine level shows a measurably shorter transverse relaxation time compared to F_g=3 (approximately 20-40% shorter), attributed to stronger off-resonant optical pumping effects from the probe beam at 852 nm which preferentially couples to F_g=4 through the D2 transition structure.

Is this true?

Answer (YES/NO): NO